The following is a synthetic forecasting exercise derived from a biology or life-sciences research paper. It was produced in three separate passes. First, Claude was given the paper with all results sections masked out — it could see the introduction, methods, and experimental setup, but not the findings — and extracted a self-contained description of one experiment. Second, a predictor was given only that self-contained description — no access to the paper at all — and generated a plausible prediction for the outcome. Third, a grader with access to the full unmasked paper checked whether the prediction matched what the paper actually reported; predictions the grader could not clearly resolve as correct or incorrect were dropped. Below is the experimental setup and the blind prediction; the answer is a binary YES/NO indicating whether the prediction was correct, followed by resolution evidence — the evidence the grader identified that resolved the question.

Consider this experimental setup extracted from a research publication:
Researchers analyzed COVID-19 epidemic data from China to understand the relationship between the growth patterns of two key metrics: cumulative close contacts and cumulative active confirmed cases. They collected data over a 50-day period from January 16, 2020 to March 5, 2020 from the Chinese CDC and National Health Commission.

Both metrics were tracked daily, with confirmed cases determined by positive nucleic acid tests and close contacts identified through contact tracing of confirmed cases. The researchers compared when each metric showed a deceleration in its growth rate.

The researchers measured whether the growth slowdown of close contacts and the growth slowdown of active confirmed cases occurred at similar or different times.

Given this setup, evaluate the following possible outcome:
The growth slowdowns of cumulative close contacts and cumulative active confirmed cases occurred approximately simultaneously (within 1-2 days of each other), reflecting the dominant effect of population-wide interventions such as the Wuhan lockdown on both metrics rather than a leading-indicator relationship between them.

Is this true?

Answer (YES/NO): YES